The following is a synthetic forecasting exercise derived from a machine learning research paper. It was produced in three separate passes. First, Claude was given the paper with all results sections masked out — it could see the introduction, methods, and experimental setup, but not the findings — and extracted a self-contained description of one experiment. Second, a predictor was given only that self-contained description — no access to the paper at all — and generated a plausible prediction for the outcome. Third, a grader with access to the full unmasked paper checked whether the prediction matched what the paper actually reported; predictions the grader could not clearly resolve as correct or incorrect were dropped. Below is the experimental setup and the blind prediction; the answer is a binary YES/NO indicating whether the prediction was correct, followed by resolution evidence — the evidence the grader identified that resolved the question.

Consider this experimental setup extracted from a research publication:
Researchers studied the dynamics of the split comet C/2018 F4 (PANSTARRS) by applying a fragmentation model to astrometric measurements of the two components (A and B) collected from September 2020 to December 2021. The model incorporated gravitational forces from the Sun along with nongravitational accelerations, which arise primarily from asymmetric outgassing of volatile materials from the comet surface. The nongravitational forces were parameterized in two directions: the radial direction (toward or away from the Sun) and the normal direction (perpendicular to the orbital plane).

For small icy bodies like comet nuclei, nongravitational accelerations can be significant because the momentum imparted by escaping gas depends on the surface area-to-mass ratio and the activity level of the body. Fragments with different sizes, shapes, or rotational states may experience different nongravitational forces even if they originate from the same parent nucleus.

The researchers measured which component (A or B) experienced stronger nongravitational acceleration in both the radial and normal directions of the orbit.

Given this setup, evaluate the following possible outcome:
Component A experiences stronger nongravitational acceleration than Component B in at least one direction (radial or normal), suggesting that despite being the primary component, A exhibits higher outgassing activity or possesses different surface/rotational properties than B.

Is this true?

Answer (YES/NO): NO